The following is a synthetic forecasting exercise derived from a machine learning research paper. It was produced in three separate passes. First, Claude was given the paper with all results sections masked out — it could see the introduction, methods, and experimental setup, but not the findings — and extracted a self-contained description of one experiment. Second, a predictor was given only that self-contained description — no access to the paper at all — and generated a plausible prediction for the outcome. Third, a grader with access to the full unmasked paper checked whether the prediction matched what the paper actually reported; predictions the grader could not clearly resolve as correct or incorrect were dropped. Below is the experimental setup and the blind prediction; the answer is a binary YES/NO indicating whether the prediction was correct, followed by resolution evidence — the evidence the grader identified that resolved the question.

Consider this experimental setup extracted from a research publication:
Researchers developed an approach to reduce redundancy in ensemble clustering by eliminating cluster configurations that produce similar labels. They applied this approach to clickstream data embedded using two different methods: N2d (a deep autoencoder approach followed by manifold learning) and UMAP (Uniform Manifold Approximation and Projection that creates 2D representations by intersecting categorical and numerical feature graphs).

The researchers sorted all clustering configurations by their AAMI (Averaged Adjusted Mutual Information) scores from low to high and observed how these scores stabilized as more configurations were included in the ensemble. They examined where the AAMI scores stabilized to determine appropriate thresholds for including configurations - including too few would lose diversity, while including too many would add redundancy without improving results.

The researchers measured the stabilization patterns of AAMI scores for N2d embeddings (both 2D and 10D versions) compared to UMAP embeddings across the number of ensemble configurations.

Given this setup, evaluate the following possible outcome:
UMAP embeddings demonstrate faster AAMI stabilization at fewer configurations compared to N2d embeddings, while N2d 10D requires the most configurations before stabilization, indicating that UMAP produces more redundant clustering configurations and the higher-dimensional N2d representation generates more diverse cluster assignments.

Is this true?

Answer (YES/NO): NO